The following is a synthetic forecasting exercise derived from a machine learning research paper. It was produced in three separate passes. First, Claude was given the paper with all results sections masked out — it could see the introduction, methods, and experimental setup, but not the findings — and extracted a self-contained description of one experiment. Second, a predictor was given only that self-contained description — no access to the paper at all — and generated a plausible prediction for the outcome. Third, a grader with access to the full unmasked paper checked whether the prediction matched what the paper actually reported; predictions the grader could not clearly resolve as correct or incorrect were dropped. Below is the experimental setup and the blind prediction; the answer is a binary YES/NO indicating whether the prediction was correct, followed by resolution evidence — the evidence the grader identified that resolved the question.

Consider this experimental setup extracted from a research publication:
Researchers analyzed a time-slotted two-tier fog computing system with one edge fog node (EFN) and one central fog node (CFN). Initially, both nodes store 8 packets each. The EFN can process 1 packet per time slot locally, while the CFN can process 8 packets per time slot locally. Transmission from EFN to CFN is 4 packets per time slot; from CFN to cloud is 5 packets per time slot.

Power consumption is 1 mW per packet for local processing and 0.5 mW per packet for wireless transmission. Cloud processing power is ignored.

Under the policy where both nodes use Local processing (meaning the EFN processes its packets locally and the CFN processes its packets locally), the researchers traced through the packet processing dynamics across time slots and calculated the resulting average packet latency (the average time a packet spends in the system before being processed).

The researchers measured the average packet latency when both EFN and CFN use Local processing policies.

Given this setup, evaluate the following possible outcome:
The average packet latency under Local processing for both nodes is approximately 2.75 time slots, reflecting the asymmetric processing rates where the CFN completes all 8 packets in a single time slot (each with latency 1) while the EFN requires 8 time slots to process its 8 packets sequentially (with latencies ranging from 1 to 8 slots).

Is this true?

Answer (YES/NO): YES